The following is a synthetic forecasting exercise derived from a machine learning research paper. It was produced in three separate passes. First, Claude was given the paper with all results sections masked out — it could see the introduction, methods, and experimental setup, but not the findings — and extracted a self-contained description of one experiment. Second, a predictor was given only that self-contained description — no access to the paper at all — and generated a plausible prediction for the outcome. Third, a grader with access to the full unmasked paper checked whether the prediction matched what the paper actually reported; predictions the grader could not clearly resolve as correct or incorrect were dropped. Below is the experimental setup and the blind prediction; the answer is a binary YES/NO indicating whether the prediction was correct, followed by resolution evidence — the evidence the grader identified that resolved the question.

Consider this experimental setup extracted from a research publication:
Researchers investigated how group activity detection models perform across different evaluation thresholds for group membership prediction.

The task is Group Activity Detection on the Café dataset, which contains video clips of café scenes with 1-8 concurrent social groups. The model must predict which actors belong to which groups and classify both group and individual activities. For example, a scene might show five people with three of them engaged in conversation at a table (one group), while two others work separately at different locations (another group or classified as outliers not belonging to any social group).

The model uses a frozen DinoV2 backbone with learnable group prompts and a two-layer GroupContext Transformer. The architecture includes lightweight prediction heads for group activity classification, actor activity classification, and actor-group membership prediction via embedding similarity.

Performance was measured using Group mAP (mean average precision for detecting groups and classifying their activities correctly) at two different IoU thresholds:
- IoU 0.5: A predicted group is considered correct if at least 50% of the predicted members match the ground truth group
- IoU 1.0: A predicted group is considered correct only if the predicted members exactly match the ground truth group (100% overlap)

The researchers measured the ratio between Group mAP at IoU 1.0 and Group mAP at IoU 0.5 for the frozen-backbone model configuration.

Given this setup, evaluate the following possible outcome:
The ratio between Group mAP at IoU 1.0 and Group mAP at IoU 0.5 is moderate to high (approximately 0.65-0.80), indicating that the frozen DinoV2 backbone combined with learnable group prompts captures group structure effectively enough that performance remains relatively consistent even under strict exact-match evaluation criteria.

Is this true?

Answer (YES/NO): NO